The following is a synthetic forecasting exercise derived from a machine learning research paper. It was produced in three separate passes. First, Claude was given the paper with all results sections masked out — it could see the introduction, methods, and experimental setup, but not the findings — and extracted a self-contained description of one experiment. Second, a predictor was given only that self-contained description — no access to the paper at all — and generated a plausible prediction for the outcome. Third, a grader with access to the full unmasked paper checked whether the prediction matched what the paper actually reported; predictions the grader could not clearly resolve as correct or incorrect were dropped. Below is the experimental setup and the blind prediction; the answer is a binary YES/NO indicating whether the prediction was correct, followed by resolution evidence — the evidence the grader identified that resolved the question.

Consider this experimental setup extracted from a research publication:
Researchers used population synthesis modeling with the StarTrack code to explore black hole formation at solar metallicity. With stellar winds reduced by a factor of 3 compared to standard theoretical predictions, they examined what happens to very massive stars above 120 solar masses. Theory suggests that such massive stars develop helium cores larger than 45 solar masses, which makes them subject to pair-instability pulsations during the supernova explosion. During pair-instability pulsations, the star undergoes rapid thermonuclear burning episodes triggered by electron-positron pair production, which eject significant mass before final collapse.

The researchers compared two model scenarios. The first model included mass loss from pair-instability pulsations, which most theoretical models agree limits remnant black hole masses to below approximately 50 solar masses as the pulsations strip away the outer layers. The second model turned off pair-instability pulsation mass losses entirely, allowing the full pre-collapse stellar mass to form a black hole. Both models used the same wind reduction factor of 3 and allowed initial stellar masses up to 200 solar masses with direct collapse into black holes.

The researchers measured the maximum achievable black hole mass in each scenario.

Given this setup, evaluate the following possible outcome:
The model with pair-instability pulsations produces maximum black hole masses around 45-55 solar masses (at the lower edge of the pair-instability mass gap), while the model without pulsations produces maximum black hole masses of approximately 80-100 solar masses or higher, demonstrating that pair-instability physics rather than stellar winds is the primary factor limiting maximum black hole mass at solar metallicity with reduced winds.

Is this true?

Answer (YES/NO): NO